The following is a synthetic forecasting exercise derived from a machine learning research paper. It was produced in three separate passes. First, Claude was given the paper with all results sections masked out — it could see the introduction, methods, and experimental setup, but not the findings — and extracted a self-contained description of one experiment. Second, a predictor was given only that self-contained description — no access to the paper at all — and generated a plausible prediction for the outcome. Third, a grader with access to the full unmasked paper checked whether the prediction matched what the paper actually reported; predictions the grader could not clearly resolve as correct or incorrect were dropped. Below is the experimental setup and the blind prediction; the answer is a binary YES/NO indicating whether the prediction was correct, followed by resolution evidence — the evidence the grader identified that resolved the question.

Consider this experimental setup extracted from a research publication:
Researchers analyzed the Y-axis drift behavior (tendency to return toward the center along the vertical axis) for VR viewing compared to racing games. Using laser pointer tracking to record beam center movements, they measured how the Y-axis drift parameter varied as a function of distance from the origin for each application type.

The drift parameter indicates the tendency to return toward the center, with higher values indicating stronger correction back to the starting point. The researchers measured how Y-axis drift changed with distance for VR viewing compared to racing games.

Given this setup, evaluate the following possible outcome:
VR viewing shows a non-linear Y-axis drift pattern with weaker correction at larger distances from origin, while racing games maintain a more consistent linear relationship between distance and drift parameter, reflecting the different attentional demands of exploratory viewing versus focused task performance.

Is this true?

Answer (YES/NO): NO